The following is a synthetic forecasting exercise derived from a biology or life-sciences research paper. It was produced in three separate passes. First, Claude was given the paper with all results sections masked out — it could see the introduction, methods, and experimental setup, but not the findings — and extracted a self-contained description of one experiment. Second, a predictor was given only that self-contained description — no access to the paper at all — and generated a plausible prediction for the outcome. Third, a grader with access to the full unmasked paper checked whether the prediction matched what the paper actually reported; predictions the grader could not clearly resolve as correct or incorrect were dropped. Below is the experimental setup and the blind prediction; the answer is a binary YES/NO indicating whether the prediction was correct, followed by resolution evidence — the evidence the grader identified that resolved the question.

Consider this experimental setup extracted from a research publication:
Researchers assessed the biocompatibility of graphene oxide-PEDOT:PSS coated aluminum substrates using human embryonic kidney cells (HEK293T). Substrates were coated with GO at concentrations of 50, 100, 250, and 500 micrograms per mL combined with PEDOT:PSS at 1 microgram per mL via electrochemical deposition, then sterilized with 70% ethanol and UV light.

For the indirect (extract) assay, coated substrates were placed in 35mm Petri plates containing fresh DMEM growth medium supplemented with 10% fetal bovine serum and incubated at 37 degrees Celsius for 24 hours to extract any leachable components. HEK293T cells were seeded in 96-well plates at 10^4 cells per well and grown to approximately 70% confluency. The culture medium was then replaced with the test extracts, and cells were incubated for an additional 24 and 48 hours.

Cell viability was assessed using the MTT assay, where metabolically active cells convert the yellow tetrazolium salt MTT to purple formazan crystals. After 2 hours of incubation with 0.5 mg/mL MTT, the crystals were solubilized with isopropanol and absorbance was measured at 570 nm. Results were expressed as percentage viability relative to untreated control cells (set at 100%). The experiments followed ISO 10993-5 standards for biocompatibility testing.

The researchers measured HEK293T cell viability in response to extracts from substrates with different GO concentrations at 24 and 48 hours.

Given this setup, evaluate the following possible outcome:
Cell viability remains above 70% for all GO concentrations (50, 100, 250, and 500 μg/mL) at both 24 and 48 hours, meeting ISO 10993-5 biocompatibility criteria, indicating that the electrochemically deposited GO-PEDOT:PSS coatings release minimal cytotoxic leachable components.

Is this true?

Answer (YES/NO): YES